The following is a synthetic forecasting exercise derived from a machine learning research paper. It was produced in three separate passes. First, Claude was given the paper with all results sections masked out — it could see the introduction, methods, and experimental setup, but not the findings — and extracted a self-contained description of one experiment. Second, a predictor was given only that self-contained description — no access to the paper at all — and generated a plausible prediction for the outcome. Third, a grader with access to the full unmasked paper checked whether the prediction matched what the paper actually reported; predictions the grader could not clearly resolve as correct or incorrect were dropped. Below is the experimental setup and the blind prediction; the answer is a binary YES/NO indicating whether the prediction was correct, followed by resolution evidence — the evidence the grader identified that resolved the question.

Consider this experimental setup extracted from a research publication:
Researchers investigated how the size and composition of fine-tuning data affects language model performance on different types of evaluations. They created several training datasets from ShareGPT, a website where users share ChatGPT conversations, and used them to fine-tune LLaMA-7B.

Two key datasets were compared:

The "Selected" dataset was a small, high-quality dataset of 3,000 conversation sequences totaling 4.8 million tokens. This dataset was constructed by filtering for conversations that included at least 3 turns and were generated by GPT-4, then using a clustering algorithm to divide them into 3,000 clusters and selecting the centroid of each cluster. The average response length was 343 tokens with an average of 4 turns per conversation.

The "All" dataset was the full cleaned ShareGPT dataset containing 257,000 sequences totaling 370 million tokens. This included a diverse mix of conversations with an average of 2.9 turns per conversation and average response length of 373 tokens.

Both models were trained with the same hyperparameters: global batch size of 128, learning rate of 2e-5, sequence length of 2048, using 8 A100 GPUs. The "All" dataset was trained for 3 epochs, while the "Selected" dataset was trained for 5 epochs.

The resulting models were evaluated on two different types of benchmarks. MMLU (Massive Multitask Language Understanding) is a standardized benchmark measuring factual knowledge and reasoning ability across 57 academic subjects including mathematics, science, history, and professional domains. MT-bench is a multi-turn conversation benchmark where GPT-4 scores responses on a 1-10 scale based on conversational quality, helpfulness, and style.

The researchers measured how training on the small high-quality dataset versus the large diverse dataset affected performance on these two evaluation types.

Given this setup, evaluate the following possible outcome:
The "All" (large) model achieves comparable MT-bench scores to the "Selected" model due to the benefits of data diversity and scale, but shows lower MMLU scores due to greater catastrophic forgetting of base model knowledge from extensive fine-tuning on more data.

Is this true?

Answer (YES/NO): NO